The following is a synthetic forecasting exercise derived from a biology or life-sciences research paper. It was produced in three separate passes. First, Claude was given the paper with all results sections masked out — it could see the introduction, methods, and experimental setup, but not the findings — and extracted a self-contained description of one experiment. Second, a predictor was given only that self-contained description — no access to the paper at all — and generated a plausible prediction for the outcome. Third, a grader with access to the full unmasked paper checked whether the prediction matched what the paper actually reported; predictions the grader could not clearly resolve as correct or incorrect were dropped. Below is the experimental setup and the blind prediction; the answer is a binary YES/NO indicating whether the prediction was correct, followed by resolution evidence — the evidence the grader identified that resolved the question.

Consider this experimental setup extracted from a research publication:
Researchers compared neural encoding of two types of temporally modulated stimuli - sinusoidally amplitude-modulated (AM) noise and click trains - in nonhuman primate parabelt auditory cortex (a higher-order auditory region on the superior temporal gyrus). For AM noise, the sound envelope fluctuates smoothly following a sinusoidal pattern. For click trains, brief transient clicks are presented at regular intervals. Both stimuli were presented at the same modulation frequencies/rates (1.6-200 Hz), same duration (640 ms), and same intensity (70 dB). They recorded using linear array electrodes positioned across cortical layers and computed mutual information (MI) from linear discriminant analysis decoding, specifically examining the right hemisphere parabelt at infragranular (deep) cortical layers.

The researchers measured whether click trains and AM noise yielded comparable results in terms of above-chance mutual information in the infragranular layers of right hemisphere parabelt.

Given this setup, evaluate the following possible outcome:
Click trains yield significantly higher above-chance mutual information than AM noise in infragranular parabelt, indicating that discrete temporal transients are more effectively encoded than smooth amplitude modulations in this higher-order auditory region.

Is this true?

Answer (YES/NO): NO